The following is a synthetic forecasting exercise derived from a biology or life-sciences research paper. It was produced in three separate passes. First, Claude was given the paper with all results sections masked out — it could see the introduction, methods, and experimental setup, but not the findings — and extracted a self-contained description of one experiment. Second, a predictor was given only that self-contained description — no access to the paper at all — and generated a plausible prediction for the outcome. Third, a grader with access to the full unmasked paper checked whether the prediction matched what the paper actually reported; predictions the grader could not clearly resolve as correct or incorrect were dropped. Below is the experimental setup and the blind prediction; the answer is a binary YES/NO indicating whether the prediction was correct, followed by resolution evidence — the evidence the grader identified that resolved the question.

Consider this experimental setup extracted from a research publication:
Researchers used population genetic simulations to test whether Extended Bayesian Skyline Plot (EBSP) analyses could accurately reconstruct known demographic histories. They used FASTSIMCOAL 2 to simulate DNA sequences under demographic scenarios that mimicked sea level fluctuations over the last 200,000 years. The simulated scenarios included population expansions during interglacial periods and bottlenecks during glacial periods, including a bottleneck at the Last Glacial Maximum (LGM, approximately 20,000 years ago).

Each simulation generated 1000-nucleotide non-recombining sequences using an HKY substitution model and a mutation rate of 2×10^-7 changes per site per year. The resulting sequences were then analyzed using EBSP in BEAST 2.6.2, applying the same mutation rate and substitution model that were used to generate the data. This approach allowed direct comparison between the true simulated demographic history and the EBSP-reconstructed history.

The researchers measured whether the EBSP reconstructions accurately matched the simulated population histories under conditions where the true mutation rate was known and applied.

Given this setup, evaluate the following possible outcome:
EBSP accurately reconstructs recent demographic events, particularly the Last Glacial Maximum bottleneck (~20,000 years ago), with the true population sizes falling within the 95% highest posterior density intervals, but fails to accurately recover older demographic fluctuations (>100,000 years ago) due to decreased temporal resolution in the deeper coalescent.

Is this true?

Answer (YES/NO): NO